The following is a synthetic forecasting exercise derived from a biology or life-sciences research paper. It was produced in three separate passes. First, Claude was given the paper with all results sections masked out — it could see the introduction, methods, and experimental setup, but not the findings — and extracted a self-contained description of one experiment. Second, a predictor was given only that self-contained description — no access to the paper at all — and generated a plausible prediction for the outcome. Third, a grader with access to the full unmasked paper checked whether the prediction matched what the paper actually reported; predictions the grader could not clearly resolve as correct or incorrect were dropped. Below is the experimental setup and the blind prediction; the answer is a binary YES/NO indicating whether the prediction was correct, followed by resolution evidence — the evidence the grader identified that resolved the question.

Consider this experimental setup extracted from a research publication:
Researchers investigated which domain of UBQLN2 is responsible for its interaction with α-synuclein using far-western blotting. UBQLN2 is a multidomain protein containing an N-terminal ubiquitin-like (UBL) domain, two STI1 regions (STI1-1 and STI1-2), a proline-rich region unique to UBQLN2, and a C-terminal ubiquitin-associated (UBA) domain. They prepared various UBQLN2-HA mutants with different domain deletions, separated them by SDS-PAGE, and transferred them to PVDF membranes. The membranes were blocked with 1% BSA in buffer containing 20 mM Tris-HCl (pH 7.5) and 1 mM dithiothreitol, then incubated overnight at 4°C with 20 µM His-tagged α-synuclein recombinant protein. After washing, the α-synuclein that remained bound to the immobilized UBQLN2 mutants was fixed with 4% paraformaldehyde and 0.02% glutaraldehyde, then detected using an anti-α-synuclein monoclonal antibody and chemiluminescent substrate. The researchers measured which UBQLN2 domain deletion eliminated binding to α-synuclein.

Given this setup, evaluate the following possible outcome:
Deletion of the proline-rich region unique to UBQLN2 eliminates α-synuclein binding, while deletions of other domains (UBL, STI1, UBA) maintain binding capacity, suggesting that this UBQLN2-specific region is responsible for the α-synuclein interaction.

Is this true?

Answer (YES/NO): NO